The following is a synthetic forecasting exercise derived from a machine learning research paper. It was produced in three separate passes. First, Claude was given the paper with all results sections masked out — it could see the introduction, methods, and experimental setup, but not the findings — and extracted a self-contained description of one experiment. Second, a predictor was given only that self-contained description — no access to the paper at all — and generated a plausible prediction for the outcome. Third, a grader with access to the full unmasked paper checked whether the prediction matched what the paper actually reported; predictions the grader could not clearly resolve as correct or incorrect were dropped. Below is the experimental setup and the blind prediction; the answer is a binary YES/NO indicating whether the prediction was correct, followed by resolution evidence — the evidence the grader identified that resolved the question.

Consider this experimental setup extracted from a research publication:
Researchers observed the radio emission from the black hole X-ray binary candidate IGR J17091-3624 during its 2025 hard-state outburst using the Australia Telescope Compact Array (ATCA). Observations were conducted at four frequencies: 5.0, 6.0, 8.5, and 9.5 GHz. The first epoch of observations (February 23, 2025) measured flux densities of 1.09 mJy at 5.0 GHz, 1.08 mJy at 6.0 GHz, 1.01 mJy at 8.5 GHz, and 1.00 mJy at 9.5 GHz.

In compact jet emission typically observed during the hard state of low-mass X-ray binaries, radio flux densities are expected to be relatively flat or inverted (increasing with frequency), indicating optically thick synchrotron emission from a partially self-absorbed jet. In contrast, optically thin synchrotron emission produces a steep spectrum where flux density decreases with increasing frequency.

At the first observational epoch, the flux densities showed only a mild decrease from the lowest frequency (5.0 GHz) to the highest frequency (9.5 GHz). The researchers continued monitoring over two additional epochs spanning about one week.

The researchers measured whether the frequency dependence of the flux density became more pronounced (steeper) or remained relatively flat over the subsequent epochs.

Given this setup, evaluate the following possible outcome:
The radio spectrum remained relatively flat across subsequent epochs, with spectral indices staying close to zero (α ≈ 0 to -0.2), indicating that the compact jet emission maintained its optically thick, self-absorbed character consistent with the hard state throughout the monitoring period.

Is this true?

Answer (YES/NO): NO